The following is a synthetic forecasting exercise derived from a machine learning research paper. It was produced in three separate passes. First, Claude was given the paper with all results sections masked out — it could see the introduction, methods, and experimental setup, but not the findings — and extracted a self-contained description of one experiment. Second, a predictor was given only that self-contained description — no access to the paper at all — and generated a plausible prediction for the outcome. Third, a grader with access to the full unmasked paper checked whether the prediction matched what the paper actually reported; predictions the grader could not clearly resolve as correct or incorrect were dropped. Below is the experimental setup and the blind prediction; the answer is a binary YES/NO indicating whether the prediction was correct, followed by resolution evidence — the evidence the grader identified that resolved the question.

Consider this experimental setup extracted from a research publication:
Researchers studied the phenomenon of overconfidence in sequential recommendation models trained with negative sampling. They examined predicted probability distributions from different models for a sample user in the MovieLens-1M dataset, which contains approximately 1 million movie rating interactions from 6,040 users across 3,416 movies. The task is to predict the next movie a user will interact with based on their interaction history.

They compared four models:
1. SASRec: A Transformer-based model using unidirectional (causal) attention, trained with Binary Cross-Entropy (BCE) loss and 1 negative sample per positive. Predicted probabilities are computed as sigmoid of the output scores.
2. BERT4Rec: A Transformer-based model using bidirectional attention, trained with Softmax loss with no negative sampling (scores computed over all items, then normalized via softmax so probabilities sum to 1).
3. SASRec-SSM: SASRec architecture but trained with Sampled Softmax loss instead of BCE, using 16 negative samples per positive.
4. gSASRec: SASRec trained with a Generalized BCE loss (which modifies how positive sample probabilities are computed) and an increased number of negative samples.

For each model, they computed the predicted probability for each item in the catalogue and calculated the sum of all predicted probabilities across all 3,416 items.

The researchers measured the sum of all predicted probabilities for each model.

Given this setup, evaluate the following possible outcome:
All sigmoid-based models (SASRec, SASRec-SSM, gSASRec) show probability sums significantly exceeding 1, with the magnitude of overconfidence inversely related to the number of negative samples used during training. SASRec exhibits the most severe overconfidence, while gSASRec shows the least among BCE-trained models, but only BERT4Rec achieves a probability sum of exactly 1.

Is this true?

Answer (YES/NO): NO